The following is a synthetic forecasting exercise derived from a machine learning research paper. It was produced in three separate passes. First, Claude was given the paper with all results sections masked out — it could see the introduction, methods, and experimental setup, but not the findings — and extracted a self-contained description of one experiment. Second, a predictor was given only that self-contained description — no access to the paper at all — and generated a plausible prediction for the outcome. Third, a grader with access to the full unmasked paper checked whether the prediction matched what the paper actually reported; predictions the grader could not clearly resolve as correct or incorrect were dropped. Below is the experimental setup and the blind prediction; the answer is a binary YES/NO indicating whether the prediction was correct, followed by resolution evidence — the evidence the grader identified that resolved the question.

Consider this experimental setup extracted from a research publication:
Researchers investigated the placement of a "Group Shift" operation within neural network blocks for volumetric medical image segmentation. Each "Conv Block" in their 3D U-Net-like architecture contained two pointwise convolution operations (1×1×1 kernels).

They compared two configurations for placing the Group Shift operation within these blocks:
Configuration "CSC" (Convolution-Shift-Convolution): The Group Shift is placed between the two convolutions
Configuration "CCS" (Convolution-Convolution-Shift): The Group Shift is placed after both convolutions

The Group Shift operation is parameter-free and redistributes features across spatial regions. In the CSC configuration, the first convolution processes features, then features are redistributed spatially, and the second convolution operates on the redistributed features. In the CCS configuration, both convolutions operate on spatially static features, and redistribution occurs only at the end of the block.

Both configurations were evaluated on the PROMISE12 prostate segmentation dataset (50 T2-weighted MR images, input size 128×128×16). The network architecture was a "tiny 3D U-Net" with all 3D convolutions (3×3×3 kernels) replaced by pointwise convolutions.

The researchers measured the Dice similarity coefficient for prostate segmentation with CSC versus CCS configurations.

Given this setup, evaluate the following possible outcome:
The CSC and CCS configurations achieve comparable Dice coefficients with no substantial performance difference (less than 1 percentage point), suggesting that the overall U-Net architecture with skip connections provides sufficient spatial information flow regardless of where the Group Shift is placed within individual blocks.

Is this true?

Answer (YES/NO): NO